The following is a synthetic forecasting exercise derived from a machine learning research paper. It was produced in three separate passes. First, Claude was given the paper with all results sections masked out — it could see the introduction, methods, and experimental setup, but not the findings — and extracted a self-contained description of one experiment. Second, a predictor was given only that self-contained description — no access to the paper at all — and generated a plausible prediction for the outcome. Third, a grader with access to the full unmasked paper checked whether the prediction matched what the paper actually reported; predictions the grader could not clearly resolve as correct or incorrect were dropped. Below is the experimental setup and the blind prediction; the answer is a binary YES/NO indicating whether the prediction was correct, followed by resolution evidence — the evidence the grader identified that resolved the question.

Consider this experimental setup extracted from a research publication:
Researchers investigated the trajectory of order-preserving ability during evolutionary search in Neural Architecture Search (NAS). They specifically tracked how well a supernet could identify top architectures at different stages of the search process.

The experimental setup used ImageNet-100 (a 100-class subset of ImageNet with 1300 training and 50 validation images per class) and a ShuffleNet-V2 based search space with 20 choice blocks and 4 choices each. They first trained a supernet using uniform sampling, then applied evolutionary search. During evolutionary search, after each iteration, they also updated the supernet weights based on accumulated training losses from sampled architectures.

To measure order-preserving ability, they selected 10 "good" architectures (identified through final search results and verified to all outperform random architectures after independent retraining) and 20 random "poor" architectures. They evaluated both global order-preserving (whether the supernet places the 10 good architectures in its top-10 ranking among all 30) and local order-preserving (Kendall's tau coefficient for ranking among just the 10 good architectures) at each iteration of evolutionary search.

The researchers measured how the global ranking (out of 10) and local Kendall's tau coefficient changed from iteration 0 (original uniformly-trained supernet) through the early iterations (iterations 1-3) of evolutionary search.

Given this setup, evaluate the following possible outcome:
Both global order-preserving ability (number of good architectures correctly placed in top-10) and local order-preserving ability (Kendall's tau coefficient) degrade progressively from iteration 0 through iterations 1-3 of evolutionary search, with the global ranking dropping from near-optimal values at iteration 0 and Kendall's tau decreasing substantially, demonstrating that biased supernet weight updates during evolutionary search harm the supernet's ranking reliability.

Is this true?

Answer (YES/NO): NO